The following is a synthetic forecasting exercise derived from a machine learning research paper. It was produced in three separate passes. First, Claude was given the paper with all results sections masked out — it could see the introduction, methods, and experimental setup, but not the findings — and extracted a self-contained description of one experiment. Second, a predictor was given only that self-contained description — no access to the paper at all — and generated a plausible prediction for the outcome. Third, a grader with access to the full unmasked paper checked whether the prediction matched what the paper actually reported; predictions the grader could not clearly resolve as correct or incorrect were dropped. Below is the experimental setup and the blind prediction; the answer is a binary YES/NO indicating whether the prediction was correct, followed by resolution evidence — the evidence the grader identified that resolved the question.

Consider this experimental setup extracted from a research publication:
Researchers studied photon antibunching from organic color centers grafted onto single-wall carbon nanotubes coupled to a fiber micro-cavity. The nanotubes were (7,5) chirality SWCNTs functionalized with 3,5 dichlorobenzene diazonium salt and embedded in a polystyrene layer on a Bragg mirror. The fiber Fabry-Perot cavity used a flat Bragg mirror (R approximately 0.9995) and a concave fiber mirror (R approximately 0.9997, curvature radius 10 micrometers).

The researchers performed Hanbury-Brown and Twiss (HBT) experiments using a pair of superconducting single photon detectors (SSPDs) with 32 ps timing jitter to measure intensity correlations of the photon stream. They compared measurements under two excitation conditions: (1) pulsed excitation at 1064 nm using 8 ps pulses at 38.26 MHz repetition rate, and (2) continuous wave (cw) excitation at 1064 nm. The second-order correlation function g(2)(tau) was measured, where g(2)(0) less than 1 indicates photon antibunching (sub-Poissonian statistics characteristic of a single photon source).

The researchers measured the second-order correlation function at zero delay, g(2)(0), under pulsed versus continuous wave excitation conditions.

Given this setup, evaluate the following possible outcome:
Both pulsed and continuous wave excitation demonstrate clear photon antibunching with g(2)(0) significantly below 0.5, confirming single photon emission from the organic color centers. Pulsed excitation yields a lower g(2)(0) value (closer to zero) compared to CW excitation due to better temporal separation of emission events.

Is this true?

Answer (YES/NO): NO